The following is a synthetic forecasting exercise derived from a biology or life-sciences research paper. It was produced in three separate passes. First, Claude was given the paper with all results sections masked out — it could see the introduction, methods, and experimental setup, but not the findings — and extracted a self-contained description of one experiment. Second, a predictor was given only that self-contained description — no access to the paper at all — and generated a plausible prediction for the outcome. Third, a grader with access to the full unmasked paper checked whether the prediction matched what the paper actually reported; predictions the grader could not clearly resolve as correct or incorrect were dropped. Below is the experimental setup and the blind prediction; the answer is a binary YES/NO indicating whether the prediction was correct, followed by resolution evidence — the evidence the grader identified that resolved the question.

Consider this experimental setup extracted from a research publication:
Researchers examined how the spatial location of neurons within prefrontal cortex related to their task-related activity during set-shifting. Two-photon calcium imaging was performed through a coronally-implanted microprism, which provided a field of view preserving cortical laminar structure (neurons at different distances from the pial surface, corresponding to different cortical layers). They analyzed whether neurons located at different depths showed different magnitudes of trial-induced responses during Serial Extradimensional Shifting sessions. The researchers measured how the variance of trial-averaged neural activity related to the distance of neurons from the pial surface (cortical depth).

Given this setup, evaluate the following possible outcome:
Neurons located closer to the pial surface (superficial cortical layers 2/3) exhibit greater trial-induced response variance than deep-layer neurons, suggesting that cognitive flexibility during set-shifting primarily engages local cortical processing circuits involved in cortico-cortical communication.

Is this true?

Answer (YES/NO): NO